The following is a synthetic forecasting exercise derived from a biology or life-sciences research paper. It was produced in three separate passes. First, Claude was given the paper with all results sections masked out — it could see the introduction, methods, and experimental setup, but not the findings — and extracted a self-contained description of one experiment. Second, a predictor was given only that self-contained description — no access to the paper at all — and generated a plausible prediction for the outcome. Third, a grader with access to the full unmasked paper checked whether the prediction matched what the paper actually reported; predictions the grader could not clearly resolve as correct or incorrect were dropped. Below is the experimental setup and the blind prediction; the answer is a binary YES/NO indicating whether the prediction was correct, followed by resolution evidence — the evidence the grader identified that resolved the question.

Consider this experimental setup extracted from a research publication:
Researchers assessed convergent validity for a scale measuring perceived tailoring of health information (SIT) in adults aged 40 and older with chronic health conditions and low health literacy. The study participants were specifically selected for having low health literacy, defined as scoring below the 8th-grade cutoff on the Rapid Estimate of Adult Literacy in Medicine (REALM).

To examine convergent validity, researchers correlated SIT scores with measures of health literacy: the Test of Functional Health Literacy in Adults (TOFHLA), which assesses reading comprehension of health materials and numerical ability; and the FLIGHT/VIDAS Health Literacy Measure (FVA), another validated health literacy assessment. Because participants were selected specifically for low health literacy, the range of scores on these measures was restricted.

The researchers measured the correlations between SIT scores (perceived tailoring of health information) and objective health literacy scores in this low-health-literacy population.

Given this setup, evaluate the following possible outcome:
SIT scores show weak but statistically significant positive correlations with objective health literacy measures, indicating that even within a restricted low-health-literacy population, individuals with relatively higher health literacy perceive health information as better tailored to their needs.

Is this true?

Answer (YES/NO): YES